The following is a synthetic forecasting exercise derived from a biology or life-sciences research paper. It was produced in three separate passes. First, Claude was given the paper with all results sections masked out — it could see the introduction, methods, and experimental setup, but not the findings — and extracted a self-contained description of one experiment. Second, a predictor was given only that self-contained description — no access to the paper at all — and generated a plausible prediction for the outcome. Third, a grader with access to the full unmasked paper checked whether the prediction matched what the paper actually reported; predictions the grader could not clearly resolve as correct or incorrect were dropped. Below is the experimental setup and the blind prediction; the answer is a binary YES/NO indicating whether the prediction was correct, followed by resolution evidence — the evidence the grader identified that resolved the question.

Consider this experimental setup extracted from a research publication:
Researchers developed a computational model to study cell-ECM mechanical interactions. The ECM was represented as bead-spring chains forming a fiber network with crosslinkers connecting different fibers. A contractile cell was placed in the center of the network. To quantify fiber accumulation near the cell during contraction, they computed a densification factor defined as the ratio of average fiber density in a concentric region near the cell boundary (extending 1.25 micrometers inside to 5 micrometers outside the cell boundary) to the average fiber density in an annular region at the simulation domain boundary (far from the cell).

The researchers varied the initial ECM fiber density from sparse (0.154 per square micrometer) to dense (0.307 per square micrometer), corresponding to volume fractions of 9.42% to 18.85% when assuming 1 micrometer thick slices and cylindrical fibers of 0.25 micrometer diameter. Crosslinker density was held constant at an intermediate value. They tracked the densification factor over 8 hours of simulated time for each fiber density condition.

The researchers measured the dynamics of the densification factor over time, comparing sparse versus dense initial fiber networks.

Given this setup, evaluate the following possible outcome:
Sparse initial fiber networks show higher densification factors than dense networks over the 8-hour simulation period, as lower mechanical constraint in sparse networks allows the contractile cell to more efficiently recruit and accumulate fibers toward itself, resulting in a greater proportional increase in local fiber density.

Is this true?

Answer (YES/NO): YES